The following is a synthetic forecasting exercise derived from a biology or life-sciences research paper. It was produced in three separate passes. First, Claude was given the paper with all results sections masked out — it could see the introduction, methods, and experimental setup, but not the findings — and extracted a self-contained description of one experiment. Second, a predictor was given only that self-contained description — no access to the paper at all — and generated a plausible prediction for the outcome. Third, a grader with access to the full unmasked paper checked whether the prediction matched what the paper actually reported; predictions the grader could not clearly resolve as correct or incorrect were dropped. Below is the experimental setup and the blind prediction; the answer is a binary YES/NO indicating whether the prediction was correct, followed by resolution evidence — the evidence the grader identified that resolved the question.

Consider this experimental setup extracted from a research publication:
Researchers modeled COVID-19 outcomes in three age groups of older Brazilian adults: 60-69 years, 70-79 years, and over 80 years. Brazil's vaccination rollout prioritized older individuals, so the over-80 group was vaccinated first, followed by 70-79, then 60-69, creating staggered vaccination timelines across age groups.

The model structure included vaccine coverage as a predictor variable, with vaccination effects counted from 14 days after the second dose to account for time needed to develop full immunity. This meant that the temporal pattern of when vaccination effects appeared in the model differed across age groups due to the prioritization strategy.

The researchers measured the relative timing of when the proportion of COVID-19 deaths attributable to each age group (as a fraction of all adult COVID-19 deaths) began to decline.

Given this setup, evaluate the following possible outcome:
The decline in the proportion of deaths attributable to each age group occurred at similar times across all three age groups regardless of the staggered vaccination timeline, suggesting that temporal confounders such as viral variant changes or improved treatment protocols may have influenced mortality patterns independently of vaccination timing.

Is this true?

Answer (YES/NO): NO